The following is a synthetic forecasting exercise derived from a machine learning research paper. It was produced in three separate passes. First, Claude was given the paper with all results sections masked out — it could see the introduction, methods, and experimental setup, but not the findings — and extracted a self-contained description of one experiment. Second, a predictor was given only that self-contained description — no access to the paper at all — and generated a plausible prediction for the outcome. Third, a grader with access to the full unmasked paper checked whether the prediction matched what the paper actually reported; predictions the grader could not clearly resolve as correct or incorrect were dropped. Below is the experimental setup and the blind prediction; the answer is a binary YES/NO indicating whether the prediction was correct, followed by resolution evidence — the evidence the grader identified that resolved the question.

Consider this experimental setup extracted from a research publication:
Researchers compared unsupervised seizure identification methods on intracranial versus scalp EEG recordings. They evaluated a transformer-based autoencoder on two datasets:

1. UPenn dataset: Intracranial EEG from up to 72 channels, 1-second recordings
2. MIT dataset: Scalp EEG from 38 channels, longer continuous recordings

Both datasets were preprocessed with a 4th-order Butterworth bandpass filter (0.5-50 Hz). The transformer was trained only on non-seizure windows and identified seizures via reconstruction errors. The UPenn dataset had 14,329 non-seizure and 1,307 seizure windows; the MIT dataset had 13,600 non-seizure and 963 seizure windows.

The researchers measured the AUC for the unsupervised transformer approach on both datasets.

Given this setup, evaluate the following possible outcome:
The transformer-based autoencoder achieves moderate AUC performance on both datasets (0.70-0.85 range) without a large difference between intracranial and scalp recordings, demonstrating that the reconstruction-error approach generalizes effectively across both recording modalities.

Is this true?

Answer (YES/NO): NO